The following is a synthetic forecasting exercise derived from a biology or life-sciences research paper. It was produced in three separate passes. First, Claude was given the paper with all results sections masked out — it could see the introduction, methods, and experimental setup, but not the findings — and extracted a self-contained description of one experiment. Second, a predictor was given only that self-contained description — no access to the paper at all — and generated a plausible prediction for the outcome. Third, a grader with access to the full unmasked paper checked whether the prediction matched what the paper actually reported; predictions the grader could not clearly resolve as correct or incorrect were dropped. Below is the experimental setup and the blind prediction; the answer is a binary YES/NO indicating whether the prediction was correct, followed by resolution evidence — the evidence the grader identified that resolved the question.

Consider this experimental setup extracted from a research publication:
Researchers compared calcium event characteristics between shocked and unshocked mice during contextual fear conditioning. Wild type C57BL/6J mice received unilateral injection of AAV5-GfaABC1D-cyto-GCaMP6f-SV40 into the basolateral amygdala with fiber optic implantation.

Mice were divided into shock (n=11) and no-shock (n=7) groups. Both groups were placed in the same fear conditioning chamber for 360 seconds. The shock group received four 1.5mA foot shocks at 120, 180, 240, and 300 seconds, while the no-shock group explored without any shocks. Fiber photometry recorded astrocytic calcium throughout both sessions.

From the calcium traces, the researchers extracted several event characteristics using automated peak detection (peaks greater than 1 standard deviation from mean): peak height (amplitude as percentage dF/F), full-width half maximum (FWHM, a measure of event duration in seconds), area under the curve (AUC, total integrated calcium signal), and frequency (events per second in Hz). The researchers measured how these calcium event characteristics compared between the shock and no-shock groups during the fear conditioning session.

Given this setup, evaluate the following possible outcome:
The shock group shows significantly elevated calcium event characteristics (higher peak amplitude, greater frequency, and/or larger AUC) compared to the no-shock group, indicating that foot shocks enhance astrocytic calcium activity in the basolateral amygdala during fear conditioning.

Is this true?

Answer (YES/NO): YES